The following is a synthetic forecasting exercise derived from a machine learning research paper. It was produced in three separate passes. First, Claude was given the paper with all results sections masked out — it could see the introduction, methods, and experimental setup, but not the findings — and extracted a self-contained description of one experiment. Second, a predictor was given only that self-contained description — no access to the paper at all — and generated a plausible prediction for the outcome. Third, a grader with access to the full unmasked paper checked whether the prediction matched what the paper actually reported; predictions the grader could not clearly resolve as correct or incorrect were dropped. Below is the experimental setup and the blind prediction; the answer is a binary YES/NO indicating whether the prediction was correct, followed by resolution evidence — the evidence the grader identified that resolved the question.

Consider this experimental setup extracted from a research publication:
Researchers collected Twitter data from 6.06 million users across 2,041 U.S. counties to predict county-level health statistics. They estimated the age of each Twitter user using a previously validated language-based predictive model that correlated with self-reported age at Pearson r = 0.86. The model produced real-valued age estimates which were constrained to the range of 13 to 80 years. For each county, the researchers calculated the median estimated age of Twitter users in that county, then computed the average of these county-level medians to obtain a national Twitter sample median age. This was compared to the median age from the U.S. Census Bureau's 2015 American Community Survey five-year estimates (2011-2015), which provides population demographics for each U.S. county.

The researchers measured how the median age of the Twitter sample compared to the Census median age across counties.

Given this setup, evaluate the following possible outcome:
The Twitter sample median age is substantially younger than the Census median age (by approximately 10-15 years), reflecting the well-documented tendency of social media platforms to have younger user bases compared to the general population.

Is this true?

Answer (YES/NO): NO